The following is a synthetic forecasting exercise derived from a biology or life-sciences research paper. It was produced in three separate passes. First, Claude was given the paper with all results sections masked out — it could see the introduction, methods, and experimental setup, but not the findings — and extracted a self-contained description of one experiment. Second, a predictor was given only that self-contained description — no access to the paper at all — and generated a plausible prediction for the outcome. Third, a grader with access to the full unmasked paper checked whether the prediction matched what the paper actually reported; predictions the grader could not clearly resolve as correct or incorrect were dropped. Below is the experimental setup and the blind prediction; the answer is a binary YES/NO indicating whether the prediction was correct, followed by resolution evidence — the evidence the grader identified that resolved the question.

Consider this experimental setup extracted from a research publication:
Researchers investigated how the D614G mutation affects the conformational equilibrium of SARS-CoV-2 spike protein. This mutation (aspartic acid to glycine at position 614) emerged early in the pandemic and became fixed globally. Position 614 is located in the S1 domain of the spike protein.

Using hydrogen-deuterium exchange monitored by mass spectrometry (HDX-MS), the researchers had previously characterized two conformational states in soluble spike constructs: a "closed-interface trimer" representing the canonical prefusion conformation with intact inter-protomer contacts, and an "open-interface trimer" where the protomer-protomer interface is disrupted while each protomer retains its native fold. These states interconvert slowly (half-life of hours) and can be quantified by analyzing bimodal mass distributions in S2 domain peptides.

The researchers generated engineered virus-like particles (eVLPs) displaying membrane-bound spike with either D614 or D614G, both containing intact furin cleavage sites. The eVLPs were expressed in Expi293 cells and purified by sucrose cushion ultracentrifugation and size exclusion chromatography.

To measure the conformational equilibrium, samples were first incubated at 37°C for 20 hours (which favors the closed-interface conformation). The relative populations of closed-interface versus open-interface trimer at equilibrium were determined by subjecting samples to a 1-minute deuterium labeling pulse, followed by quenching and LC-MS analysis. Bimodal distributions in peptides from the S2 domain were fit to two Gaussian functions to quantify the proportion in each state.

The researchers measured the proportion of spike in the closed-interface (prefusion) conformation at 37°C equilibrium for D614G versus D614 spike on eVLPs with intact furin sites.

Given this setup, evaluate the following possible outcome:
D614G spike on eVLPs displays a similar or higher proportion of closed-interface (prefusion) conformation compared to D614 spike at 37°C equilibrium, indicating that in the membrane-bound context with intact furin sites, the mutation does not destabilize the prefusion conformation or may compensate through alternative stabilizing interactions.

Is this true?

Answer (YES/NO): YES